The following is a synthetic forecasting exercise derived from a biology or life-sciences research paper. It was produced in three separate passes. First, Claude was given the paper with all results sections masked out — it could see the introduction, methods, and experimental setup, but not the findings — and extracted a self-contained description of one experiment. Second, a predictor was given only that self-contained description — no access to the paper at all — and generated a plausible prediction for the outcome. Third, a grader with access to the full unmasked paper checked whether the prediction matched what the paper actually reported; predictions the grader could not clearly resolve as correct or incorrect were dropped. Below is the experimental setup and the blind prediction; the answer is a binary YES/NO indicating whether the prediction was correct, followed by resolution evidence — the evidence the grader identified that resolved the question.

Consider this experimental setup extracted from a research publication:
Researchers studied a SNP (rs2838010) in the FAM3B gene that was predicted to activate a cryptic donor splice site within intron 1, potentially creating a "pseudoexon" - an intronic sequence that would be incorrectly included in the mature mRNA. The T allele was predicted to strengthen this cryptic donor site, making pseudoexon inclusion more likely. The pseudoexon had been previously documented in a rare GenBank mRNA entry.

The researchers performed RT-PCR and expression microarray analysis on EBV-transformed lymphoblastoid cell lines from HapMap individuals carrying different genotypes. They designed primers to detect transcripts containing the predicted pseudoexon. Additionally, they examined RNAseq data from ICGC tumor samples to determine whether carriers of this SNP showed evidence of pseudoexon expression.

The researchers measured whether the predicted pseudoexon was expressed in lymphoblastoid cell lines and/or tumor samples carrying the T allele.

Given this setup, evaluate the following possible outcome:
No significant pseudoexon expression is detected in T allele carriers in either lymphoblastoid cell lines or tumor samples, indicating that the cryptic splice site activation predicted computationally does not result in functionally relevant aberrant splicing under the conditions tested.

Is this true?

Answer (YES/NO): NO